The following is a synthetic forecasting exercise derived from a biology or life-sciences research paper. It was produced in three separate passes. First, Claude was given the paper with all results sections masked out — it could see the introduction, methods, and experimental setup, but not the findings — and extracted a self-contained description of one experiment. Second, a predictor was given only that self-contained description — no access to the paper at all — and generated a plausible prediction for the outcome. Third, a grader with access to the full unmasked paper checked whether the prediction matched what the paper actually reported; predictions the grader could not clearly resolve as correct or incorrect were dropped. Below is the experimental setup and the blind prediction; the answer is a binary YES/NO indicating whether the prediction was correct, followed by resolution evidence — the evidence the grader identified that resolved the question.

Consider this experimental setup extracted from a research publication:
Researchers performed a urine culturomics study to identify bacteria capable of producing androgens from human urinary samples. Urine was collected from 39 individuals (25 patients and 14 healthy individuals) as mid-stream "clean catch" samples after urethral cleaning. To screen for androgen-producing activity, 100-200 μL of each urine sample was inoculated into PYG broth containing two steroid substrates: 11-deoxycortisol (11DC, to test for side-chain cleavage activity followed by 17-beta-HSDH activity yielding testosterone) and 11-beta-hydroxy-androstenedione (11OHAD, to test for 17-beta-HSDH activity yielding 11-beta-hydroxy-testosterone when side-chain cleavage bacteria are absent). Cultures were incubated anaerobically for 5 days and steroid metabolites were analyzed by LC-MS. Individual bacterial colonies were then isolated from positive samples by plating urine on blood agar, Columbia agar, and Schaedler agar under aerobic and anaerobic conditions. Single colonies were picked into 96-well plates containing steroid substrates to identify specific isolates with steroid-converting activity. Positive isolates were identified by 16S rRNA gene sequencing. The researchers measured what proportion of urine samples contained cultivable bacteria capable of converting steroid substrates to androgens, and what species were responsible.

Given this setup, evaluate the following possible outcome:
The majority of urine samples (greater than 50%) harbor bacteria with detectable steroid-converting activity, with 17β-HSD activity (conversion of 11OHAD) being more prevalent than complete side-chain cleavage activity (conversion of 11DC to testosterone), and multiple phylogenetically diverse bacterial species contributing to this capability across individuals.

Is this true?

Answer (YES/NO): NO